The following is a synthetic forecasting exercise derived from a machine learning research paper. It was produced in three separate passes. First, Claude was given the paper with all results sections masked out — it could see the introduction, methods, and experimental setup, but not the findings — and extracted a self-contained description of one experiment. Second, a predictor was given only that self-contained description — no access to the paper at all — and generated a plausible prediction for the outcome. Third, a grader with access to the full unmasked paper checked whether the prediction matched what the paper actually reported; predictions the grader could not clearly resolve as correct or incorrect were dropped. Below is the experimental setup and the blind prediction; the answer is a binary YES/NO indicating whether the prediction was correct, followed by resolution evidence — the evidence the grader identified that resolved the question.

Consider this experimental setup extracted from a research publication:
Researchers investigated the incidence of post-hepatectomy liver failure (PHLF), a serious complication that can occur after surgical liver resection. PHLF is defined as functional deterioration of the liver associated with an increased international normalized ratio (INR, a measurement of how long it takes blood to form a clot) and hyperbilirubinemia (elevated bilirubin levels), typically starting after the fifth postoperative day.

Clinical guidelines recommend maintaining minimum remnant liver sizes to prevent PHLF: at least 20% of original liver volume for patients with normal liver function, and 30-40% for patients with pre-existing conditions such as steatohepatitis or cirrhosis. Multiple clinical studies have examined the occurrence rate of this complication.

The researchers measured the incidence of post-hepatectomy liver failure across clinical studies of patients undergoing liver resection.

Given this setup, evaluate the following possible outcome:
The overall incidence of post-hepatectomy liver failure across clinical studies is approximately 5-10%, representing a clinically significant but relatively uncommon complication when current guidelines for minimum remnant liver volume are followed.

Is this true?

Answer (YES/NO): NO